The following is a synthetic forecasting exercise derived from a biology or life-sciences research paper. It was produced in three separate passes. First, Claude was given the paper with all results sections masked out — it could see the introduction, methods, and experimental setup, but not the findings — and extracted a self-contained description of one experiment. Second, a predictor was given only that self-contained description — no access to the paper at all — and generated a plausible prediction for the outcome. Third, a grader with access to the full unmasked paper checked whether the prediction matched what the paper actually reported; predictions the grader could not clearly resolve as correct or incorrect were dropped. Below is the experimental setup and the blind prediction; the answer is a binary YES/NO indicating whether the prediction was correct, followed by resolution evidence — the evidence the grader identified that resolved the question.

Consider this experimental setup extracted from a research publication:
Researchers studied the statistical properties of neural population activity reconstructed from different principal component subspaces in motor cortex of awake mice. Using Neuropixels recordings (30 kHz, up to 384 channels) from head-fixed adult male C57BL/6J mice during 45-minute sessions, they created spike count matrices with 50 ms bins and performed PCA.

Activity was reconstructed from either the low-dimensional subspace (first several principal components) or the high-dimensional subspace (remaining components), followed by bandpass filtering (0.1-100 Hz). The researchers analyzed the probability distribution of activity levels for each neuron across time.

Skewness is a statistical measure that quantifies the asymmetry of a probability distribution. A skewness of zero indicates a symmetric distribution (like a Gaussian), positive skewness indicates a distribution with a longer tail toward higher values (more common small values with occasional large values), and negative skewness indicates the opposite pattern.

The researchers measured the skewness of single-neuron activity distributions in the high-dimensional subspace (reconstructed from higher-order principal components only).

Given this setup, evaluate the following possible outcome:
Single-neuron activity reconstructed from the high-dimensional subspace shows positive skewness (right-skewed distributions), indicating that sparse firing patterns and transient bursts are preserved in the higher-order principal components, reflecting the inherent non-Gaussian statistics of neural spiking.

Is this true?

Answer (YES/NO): NO